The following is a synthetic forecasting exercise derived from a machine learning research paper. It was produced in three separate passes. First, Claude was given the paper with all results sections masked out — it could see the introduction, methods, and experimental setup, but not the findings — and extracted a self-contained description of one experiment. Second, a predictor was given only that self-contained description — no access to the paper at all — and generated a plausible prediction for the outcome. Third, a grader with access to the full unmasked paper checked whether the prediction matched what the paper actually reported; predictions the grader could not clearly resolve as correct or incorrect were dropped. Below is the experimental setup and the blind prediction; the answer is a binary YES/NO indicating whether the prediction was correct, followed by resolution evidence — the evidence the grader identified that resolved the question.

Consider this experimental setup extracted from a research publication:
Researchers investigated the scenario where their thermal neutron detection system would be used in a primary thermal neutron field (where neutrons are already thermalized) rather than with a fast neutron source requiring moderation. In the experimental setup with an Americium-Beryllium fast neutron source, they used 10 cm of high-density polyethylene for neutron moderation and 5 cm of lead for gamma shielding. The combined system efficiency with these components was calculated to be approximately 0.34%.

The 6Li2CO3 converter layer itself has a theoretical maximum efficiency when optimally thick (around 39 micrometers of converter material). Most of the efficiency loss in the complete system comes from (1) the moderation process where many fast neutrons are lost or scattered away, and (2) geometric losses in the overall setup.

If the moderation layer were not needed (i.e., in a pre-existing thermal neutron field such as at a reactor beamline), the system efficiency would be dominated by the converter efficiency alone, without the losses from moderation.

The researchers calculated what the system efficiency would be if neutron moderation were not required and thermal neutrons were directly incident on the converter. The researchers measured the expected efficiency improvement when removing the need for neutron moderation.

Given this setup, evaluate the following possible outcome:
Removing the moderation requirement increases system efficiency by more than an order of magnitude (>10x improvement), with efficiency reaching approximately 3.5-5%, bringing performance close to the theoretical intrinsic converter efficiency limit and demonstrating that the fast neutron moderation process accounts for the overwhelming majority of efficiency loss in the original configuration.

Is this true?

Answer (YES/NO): YES